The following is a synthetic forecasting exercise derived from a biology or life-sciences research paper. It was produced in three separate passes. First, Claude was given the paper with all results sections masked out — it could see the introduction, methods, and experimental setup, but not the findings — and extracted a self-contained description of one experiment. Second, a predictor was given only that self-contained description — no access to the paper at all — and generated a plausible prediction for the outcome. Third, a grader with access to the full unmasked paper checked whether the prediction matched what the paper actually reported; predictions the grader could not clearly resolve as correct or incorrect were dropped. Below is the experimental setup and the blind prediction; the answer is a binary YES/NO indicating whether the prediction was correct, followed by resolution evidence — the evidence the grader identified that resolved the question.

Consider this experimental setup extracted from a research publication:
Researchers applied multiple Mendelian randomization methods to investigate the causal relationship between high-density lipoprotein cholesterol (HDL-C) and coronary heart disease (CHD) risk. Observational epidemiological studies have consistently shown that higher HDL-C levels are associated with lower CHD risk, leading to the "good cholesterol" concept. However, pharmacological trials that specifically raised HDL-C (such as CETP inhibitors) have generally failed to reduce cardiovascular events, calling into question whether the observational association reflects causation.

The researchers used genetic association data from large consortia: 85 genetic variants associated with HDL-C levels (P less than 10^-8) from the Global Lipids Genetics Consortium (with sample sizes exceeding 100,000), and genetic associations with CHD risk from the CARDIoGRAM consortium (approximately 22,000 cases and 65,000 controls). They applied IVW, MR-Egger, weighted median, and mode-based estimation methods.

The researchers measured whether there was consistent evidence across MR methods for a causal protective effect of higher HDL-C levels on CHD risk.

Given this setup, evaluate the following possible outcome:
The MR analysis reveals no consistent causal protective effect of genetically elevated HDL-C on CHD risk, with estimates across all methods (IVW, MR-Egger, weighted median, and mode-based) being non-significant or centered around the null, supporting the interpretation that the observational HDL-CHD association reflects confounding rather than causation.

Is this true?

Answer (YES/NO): NO